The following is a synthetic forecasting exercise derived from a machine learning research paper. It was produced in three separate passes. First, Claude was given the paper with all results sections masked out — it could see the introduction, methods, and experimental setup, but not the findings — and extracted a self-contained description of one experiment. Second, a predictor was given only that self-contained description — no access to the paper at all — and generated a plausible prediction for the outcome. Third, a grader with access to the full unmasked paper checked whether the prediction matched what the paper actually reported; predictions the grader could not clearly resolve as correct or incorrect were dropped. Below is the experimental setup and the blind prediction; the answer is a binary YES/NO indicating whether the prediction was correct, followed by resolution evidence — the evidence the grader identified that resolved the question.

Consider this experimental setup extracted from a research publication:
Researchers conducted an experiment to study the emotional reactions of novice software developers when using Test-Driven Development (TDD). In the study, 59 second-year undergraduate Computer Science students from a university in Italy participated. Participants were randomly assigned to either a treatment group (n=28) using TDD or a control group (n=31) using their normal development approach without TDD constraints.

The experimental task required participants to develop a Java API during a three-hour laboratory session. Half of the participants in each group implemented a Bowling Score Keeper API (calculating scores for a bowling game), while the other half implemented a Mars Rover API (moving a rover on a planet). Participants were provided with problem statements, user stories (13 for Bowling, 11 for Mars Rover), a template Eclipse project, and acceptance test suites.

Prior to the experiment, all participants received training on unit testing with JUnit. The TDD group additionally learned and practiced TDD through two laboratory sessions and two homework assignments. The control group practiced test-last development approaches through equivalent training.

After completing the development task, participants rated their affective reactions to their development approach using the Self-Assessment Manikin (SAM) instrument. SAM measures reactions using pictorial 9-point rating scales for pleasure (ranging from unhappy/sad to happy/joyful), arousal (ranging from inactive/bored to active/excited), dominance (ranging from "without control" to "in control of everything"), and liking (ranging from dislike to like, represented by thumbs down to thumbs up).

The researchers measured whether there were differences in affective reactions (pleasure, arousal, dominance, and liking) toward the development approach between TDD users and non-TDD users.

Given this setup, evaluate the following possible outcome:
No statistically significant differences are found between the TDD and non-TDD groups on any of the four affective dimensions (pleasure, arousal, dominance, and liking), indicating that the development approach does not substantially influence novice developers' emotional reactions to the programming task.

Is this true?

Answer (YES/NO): YES